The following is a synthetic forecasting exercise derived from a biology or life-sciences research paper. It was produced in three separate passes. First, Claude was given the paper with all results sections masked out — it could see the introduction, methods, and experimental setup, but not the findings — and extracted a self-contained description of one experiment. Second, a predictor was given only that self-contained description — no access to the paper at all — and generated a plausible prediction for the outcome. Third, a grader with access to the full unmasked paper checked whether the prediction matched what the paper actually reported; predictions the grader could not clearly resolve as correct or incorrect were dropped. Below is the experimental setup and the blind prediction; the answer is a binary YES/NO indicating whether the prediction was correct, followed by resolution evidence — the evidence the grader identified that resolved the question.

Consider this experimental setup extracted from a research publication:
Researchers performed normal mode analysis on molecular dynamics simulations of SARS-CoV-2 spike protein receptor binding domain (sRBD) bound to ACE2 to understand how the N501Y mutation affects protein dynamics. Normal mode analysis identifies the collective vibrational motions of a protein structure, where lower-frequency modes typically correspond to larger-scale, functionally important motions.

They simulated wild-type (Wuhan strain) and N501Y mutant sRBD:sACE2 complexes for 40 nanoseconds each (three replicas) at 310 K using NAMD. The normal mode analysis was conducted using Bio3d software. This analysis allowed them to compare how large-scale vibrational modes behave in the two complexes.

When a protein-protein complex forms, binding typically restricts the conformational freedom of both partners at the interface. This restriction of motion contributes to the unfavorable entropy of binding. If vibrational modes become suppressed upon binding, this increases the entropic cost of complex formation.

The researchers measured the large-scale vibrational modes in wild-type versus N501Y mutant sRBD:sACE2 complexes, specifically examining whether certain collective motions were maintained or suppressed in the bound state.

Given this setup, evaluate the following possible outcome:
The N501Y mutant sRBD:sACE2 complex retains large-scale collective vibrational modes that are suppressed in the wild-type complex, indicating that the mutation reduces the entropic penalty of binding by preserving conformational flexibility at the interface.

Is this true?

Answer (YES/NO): YES